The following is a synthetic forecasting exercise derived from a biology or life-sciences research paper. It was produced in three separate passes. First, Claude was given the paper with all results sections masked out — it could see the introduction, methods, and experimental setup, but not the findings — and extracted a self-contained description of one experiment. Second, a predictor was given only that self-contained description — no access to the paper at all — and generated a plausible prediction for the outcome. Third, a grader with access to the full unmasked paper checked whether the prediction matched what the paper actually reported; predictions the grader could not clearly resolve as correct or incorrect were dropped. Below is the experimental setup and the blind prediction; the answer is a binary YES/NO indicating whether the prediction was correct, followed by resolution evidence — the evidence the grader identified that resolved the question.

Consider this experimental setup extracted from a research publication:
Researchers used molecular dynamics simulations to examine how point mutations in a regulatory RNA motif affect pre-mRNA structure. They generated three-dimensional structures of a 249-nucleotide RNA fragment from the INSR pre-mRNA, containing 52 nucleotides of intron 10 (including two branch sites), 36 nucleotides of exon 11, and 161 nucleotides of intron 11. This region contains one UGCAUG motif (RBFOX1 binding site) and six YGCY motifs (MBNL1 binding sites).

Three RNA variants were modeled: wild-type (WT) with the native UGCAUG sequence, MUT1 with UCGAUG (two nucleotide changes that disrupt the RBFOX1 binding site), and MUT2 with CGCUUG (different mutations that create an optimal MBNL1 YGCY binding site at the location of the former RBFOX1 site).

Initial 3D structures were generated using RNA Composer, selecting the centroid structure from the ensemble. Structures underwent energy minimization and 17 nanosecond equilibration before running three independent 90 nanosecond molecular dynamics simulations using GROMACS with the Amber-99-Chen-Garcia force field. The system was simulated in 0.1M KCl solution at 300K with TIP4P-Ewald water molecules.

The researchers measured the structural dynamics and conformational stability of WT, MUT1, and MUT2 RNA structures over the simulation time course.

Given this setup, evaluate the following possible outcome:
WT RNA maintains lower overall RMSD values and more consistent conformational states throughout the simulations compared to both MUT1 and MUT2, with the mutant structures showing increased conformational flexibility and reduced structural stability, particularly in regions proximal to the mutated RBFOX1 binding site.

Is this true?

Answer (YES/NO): NO